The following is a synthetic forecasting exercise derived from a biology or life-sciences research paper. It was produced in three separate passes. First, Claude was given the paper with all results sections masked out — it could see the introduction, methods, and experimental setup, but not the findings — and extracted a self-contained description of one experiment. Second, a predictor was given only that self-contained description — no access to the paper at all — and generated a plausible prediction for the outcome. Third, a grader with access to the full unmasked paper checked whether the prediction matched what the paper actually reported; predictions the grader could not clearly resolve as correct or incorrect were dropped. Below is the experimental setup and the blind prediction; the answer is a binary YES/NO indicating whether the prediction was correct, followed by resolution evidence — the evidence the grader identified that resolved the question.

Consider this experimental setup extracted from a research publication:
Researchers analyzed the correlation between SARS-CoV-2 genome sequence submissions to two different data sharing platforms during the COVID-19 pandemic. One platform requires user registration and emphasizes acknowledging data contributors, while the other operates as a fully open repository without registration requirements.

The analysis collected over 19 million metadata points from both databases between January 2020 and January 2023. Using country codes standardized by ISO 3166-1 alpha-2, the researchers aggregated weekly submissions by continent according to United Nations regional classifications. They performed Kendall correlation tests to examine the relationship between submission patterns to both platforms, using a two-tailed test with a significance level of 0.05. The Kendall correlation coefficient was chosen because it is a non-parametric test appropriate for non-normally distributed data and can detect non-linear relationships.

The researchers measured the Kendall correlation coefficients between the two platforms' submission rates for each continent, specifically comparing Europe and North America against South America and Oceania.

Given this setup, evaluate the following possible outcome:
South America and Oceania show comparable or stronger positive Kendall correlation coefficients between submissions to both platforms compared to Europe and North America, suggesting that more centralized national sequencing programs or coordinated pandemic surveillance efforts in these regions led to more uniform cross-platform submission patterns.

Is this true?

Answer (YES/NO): NO